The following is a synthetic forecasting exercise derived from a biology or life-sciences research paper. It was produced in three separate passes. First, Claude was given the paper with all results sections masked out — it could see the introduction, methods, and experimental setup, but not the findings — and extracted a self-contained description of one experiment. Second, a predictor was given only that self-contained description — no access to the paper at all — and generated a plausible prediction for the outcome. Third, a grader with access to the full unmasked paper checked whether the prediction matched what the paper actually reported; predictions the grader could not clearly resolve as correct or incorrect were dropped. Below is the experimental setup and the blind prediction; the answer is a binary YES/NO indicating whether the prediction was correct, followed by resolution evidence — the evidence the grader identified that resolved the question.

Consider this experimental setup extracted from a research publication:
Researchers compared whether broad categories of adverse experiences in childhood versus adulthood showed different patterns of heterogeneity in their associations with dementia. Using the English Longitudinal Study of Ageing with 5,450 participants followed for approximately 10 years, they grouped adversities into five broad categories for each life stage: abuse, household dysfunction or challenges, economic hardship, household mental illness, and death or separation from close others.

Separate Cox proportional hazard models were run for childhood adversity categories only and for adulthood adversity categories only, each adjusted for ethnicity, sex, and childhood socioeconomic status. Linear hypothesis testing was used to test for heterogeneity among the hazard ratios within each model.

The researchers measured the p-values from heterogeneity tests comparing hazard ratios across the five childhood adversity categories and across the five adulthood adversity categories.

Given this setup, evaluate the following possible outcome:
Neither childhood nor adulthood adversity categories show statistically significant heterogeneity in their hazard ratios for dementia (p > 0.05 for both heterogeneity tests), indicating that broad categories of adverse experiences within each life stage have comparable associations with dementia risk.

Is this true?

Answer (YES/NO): NO